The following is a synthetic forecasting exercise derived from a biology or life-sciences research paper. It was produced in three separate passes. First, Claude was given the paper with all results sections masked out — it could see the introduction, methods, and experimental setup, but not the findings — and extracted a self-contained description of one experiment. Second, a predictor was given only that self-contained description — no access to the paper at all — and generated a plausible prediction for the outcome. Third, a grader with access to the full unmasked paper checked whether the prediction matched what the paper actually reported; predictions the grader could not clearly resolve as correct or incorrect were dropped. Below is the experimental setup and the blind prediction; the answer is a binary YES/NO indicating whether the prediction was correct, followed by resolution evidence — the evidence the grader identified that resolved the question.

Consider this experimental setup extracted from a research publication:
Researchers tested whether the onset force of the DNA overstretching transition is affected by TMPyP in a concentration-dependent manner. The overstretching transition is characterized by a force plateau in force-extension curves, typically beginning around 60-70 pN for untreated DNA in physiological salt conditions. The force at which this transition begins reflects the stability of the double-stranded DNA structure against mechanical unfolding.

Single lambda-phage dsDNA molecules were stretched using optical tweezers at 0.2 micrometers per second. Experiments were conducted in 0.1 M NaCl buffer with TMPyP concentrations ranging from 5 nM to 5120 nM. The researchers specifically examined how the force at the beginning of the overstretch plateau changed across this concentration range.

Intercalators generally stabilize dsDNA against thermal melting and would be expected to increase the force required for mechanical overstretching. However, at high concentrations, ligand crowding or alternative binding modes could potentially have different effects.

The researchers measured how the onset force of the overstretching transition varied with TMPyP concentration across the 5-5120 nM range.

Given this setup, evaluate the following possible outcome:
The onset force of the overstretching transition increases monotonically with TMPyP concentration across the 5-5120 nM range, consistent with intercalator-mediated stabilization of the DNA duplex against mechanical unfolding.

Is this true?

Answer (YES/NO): NO